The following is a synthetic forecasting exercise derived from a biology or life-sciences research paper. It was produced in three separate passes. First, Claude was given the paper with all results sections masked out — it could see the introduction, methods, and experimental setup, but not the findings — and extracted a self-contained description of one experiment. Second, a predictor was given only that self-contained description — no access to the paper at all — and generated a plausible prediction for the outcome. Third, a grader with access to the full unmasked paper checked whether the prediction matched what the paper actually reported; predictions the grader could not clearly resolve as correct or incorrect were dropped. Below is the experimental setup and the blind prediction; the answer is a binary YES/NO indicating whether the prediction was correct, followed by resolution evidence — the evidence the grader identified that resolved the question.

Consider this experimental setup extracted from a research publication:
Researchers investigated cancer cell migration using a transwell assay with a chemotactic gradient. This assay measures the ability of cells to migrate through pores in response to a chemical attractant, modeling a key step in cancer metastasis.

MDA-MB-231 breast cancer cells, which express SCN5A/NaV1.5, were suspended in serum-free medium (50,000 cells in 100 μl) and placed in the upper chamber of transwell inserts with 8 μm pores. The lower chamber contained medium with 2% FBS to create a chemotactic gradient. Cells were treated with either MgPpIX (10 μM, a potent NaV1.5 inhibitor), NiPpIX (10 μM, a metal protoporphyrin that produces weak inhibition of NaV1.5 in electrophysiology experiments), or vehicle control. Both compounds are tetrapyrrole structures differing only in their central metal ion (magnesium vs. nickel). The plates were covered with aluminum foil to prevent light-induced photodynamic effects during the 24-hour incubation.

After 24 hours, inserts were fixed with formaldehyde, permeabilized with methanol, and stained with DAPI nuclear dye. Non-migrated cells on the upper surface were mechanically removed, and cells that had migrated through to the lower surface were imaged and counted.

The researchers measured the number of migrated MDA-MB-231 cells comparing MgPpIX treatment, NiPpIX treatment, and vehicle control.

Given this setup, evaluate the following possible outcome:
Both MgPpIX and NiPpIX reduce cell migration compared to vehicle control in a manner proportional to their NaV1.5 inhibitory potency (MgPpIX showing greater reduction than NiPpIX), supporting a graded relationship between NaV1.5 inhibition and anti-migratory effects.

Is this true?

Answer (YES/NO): NO